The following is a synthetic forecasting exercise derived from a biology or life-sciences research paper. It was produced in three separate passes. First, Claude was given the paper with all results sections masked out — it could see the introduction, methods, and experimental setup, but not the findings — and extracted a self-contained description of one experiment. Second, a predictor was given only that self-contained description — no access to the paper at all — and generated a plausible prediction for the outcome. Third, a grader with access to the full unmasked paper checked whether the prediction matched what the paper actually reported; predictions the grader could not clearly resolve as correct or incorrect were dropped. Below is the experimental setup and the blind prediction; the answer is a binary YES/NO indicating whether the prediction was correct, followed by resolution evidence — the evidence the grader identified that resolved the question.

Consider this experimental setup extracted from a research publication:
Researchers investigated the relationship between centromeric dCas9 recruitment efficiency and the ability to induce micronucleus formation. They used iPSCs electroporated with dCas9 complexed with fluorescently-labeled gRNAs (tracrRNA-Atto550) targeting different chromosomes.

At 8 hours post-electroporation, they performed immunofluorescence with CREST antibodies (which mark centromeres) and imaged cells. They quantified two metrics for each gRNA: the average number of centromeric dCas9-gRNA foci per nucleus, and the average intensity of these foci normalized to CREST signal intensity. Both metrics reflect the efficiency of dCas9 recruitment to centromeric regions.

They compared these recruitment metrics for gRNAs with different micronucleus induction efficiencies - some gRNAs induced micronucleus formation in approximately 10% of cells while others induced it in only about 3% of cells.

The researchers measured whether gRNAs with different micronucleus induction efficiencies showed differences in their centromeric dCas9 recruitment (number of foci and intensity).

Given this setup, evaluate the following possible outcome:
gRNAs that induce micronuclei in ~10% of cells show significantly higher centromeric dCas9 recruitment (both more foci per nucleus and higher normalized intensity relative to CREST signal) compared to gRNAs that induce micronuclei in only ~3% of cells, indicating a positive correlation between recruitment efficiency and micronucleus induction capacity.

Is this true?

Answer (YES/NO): YES